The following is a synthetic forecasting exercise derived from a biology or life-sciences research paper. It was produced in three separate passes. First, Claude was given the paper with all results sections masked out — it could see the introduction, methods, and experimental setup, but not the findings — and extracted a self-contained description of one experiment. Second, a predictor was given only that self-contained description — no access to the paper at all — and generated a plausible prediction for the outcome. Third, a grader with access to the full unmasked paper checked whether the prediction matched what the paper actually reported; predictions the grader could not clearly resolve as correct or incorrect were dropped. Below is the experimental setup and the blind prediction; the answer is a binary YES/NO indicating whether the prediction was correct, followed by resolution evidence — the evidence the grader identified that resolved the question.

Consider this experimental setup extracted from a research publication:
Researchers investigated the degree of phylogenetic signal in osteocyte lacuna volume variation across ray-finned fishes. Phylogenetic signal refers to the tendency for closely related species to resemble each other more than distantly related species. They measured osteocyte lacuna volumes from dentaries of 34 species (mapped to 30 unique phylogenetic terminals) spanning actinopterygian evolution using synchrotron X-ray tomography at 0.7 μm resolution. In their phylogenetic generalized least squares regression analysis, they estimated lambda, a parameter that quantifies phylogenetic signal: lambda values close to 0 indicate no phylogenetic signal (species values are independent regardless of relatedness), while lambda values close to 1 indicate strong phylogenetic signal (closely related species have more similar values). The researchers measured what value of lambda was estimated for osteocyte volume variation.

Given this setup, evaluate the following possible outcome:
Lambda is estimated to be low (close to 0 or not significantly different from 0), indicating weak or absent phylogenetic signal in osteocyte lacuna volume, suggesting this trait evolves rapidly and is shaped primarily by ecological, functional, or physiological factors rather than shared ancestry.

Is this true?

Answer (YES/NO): NO